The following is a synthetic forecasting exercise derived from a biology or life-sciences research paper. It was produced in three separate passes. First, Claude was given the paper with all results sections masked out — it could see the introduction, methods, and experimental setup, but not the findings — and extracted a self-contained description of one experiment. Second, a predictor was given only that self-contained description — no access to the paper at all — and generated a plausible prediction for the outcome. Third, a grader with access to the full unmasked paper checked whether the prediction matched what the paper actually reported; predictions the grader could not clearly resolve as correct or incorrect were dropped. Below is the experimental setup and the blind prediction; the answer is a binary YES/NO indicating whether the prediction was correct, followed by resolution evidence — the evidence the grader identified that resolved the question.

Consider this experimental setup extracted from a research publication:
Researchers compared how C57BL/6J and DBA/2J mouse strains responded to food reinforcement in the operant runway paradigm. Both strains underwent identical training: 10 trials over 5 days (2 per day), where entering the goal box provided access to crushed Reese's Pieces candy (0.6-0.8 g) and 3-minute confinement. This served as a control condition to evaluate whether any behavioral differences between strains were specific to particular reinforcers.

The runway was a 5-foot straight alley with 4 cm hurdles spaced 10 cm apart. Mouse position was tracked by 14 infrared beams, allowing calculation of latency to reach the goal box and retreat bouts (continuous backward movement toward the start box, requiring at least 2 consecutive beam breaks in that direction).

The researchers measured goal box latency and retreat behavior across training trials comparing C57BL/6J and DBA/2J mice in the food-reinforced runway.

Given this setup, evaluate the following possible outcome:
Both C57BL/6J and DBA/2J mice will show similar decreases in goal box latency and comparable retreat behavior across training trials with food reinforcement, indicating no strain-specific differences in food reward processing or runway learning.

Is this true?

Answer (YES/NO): NO